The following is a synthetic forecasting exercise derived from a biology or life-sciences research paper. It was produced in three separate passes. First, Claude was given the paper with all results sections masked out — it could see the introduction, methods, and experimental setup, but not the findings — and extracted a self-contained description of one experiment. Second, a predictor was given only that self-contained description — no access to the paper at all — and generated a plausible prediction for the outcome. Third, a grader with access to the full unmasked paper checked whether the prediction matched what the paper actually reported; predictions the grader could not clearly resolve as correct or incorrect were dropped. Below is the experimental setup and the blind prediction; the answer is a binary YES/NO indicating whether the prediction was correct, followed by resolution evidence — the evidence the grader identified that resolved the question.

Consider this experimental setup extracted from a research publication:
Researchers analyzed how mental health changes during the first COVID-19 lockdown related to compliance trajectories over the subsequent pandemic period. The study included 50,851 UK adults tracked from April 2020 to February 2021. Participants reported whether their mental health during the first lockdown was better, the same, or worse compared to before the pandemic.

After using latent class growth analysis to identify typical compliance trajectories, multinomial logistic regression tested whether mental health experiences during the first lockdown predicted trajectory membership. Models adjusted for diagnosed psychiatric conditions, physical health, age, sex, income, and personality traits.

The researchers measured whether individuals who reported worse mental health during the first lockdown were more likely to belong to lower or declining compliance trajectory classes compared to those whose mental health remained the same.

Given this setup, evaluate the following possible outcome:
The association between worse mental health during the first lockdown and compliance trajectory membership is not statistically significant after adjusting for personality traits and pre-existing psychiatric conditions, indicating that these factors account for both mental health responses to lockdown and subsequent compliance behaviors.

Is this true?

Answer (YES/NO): NO